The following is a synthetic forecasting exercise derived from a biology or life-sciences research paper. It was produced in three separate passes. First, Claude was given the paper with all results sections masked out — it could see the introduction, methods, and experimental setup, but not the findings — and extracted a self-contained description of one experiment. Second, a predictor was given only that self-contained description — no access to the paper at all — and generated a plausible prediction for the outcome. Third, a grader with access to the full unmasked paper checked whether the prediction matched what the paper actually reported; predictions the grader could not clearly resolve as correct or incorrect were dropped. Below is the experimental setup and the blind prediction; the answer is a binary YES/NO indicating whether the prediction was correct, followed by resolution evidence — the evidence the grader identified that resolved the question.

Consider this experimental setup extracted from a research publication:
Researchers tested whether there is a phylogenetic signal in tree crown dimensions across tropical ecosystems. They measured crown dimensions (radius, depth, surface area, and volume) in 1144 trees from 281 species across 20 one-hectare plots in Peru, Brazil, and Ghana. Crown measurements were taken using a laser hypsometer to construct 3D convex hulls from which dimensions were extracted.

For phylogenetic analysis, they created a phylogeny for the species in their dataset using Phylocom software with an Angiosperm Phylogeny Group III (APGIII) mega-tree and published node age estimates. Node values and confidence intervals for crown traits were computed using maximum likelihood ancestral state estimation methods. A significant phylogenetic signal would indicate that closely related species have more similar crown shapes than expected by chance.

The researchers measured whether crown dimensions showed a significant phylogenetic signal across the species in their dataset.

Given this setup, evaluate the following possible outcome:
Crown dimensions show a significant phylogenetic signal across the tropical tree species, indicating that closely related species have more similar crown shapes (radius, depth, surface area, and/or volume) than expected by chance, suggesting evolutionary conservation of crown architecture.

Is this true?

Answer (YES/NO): YES